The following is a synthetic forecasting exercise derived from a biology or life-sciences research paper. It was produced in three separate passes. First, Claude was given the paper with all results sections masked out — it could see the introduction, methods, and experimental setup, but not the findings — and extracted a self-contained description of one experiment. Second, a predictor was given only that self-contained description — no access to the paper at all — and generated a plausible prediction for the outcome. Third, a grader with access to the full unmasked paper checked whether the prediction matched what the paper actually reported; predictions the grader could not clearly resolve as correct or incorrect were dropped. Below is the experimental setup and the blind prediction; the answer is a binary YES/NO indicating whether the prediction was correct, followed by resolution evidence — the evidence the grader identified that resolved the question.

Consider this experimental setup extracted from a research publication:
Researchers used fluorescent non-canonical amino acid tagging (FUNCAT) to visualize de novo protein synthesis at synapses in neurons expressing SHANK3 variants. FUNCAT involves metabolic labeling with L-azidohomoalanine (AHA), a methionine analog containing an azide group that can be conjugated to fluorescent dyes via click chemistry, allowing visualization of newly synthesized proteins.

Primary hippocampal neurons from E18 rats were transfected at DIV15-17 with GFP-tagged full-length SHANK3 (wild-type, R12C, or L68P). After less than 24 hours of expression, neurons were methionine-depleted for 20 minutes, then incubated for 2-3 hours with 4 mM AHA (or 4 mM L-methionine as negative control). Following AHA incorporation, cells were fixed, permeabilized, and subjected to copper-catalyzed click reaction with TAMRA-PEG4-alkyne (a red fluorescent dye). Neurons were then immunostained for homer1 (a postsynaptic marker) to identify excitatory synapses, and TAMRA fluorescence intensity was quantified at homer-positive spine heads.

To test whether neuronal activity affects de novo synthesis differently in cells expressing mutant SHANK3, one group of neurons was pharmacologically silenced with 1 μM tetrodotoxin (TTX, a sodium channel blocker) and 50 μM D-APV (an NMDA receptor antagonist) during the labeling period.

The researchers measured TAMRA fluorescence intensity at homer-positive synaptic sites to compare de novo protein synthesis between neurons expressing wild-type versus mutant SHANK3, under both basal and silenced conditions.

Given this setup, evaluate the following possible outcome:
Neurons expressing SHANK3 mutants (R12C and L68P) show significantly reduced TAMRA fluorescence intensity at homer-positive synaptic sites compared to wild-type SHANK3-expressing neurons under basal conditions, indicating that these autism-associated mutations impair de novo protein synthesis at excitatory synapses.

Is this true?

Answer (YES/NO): NO